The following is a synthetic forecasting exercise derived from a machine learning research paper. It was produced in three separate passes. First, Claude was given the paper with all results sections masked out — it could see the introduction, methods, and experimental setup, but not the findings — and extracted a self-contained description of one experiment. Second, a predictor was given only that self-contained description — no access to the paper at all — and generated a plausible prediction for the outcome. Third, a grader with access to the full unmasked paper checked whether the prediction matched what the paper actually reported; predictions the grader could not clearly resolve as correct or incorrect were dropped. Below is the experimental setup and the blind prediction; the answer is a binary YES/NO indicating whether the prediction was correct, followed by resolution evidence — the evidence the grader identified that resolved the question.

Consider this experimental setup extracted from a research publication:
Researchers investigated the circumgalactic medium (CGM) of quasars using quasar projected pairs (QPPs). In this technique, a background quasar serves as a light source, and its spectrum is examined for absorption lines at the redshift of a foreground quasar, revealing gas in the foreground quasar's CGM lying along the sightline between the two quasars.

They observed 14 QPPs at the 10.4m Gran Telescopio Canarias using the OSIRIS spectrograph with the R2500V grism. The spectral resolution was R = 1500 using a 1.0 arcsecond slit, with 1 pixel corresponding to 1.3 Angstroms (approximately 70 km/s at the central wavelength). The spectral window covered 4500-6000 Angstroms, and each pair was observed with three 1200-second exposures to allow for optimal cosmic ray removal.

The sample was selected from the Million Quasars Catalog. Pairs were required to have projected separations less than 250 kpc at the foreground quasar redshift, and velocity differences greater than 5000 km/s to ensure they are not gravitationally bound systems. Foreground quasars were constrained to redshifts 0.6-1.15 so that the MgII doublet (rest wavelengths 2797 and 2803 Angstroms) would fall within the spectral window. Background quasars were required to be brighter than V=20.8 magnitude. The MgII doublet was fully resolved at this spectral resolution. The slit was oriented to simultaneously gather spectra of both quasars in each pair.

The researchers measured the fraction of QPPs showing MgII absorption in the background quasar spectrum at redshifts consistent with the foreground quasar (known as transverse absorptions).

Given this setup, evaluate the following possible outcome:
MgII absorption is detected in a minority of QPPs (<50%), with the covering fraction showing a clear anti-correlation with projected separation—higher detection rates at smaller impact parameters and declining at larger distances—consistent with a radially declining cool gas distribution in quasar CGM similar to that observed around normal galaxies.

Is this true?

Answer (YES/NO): YES